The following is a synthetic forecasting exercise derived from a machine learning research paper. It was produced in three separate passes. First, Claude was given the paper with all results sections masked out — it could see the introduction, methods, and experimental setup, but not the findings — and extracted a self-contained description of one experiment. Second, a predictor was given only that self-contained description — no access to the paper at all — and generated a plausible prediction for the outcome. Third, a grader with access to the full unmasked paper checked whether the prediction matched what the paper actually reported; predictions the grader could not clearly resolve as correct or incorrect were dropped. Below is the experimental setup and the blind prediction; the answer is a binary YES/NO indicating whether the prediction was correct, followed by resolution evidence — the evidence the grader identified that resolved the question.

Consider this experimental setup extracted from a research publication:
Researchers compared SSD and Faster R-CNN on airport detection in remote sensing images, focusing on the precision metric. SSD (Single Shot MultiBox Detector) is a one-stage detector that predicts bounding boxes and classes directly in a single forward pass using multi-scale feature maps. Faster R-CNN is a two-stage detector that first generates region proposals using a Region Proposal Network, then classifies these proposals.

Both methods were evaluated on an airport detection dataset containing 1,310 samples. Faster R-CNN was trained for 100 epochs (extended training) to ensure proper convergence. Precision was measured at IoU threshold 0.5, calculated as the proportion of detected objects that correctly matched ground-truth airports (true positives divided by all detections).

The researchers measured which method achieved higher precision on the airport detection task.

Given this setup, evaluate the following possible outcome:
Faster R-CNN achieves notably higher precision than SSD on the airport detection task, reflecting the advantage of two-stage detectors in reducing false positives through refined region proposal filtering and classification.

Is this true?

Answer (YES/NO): NO